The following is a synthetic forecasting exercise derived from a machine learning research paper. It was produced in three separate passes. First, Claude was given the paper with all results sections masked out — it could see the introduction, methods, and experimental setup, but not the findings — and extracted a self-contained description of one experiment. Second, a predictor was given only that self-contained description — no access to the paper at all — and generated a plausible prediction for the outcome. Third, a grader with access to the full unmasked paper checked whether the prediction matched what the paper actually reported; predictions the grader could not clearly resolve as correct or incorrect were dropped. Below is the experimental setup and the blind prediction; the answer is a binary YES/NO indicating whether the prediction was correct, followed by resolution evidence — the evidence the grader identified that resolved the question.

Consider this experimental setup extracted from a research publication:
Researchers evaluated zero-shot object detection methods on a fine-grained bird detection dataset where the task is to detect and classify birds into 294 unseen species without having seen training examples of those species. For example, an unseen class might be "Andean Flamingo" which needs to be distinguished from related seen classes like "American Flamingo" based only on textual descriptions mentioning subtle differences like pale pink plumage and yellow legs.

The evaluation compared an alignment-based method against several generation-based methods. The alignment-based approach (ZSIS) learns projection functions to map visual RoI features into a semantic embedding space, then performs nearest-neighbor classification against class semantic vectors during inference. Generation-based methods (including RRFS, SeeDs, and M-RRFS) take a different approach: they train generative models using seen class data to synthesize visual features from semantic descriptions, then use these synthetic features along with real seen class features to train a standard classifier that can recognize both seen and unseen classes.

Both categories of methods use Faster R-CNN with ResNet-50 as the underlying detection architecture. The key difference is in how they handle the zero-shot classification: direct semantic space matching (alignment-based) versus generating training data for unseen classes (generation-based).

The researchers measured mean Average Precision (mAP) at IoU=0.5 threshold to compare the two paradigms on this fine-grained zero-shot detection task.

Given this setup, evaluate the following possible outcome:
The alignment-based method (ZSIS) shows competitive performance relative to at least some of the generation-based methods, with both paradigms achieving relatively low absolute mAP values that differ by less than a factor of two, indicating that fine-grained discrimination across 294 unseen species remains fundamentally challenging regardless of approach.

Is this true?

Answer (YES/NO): YES